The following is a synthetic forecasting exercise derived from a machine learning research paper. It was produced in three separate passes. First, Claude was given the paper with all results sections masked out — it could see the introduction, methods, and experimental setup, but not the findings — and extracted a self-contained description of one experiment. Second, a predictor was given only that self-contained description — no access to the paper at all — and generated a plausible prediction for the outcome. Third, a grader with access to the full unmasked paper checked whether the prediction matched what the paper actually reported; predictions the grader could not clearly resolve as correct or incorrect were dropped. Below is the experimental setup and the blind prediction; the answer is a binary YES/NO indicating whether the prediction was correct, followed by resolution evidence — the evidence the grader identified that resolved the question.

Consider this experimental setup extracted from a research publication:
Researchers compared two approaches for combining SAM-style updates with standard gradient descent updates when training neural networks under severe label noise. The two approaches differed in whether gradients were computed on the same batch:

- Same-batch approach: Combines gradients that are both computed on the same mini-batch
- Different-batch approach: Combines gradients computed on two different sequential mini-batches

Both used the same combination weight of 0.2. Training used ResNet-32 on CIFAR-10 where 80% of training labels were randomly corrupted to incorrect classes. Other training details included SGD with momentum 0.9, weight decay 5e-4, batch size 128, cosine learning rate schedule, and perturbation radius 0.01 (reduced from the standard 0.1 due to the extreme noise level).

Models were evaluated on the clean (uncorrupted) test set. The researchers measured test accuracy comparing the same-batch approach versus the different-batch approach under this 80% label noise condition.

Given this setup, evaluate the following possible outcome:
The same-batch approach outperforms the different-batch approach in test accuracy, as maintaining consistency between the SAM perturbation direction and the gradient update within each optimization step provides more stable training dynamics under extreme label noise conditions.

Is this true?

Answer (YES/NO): NO